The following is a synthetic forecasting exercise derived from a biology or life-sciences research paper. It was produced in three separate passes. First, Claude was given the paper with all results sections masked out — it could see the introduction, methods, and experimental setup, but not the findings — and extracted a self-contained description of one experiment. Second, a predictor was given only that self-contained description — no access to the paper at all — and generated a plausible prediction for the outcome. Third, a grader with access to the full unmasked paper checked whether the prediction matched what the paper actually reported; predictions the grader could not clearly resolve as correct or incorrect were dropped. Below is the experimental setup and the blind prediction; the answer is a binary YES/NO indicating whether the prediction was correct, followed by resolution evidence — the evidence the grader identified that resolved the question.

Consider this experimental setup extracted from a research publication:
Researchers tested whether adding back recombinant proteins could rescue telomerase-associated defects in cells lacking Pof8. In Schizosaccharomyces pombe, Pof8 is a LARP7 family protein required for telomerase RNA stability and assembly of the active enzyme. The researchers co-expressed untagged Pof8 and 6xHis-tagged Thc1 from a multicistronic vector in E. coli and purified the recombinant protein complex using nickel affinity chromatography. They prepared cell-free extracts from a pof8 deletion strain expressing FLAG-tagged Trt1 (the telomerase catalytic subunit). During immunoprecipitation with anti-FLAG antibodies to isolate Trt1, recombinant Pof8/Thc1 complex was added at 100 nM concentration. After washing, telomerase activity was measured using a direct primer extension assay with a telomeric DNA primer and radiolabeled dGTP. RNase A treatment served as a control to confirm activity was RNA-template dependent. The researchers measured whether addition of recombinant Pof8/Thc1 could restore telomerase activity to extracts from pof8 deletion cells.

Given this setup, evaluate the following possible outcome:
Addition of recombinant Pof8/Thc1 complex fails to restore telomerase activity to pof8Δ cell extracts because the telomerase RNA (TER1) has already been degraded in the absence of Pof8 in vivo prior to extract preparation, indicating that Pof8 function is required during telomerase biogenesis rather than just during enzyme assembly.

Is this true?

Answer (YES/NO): NO